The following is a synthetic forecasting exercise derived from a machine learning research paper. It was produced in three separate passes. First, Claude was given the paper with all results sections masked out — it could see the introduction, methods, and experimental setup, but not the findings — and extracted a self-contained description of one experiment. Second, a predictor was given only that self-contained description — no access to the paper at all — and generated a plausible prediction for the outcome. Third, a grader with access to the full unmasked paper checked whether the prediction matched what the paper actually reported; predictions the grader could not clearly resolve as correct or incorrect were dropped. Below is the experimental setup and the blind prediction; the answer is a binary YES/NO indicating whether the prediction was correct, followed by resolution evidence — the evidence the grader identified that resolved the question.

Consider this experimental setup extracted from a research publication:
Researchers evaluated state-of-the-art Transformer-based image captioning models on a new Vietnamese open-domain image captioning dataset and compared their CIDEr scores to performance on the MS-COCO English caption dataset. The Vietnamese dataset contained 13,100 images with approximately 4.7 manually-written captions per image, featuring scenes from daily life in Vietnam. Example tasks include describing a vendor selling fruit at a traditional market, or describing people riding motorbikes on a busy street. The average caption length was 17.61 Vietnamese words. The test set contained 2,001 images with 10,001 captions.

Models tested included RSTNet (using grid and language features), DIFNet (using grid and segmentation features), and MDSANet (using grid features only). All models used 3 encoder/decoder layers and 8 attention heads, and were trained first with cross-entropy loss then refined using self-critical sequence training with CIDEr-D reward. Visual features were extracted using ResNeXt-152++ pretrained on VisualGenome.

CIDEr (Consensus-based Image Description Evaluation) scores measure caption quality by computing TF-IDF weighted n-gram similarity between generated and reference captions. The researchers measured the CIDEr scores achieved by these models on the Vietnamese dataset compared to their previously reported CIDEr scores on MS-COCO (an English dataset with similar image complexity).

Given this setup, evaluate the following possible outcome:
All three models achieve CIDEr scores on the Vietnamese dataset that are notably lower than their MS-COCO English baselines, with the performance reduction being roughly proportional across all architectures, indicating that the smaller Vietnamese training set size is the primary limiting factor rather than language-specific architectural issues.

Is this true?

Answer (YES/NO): NO